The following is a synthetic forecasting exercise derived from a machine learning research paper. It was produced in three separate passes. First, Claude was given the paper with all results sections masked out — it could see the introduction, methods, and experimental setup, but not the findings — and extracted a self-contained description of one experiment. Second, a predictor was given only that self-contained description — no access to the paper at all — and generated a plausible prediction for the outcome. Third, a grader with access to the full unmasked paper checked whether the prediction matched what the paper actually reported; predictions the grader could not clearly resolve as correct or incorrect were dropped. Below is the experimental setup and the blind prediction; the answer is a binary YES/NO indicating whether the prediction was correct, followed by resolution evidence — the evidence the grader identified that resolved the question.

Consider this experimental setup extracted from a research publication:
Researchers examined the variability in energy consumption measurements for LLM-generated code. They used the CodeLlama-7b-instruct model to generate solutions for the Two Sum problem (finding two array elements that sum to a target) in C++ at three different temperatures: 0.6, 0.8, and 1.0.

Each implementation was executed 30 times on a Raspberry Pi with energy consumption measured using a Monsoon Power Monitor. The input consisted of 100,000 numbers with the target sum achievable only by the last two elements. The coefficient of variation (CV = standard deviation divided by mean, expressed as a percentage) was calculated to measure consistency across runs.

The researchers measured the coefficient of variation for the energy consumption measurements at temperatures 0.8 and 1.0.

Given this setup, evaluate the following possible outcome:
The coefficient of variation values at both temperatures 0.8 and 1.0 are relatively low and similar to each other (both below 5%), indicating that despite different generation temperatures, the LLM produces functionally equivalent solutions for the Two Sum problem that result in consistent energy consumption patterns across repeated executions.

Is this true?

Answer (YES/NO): NO